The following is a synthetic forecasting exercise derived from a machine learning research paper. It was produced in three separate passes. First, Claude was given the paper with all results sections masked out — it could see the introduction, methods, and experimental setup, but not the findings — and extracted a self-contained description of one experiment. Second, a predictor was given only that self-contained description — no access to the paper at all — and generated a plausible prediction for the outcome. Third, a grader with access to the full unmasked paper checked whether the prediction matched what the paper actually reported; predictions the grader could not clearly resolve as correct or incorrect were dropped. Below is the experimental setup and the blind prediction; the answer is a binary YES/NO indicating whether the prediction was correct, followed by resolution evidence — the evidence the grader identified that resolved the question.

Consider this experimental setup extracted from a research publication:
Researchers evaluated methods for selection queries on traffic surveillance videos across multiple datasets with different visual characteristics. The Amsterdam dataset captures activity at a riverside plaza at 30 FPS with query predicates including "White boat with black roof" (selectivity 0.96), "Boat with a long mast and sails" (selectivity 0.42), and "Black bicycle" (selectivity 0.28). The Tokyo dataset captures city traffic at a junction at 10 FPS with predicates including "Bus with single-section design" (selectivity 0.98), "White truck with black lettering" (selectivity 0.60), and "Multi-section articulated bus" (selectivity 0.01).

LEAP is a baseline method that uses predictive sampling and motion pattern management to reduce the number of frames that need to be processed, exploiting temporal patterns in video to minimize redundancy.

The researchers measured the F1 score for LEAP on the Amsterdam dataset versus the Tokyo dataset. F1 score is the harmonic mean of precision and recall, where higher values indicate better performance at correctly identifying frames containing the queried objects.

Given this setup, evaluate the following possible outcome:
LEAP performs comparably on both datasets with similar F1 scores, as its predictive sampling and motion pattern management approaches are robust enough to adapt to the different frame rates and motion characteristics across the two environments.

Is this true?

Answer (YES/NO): NO